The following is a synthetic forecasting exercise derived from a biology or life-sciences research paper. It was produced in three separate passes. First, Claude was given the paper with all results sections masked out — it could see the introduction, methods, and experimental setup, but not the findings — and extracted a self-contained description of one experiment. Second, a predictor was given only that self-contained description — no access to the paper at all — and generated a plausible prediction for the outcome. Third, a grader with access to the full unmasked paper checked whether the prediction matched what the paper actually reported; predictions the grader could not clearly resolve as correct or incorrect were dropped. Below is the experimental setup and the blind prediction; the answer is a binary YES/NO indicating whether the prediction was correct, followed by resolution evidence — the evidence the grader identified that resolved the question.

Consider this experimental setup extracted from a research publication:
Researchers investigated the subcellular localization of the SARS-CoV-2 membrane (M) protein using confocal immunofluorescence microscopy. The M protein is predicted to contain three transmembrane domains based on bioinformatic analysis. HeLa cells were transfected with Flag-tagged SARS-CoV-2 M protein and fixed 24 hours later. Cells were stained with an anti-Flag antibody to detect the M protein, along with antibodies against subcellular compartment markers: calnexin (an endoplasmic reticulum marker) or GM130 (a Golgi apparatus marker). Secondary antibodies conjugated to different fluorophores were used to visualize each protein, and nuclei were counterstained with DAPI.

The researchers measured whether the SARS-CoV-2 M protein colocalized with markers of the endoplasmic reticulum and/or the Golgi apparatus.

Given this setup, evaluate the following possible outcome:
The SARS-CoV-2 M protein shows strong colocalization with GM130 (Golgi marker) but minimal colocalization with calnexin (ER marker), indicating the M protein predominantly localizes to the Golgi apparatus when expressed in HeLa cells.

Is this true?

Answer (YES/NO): NO